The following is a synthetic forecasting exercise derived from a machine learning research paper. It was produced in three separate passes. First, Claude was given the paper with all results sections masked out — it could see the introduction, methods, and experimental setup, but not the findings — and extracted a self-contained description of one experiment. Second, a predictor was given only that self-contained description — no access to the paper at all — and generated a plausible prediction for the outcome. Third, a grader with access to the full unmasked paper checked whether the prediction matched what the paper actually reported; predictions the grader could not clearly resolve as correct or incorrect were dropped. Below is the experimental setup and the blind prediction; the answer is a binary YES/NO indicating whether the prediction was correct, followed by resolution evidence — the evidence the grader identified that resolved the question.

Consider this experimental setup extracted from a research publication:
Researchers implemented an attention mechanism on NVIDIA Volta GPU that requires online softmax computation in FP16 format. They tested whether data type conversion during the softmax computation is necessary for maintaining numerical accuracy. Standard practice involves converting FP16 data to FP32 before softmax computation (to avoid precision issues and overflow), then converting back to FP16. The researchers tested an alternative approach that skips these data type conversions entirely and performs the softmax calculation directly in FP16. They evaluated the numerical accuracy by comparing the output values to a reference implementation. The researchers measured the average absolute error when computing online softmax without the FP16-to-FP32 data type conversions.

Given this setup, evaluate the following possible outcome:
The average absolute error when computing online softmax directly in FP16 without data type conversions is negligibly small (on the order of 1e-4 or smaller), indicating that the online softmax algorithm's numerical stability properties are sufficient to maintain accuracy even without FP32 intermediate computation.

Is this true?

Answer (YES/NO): NO